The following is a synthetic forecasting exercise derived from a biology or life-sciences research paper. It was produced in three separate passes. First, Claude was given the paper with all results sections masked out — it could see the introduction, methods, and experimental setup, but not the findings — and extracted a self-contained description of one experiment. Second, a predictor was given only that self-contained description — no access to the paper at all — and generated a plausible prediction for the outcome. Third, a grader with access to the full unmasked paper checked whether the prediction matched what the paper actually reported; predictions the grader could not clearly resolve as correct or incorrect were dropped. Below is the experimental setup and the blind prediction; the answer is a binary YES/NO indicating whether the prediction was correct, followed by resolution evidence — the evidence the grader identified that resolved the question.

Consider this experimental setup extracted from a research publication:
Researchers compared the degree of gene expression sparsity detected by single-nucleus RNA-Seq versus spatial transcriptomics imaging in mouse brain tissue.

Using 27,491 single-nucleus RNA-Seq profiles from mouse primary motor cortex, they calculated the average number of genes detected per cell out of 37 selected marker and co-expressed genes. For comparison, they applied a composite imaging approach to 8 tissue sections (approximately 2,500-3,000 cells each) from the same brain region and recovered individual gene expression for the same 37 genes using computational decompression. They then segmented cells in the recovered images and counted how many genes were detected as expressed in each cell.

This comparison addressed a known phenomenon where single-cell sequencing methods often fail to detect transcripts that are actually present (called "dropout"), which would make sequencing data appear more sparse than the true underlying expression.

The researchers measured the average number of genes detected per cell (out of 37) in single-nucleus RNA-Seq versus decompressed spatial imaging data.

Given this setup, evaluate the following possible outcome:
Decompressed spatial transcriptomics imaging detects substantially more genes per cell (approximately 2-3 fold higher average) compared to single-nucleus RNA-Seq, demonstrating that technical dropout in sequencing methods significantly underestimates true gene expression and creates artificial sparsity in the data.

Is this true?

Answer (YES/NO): YES